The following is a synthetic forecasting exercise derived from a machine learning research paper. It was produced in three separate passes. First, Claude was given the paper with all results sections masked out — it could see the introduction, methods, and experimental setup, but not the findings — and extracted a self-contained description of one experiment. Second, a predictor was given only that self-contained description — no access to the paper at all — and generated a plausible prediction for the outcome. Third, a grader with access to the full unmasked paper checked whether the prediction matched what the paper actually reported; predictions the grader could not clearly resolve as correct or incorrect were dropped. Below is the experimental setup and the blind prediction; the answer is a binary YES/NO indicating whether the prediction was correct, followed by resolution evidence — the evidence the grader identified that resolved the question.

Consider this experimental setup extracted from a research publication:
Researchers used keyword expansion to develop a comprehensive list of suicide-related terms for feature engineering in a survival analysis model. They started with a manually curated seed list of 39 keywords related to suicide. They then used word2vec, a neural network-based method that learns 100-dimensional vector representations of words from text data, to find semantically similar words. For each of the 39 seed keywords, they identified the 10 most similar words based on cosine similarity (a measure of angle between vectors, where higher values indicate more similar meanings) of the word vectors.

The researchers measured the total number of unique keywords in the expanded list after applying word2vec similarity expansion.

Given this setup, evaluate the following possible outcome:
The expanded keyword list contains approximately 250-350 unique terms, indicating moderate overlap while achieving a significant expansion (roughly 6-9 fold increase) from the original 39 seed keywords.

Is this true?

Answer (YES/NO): YES